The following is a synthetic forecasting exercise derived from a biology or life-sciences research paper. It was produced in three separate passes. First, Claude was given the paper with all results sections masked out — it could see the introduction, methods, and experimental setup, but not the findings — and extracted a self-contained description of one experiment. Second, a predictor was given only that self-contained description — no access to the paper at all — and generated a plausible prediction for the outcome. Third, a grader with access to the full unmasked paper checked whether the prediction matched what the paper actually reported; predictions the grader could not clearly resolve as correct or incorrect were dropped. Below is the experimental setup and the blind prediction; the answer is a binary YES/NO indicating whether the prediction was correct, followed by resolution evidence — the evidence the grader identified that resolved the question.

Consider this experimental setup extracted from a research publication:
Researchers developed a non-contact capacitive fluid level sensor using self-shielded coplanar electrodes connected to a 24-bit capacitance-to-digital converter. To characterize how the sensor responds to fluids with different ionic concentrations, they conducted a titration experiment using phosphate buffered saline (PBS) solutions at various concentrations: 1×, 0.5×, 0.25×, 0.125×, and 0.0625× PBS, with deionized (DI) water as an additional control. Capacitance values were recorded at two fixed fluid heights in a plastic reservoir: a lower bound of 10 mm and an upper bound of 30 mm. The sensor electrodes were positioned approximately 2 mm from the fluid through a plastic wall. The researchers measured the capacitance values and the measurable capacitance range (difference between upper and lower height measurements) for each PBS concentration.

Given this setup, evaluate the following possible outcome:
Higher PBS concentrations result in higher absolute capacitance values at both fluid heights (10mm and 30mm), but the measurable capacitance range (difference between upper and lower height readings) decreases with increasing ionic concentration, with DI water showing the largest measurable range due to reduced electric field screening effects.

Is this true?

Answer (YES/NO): NO